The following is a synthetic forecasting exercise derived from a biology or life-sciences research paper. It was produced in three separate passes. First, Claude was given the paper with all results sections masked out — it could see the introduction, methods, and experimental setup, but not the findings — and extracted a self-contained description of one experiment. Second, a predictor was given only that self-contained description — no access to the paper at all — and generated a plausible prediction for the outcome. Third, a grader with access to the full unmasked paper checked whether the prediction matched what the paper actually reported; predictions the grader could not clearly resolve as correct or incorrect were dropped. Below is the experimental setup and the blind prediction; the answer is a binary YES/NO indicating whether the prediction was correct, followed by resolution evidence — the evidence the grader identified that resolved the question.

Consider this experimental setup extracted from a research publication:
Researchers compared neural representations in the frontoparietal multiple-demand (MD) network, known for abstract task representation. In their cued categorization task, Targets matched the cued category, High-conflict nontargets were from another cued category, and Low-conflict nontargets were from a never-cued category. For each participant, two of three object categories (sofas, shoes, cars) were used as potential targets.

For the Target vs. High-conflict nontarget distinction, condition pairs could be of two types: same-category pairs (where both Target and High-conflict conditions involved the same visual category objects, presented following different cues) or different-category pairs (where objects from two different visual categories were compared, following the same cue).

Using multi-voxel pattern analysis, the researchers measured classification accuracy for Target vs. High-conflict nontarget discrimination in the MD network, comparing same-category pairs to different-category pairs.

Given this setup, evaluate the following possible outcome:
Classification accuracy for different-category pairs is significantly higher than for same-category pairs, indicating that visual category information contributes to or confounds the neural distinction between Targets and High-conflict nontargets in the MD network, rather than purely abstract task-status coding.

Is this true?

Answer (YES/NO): NO